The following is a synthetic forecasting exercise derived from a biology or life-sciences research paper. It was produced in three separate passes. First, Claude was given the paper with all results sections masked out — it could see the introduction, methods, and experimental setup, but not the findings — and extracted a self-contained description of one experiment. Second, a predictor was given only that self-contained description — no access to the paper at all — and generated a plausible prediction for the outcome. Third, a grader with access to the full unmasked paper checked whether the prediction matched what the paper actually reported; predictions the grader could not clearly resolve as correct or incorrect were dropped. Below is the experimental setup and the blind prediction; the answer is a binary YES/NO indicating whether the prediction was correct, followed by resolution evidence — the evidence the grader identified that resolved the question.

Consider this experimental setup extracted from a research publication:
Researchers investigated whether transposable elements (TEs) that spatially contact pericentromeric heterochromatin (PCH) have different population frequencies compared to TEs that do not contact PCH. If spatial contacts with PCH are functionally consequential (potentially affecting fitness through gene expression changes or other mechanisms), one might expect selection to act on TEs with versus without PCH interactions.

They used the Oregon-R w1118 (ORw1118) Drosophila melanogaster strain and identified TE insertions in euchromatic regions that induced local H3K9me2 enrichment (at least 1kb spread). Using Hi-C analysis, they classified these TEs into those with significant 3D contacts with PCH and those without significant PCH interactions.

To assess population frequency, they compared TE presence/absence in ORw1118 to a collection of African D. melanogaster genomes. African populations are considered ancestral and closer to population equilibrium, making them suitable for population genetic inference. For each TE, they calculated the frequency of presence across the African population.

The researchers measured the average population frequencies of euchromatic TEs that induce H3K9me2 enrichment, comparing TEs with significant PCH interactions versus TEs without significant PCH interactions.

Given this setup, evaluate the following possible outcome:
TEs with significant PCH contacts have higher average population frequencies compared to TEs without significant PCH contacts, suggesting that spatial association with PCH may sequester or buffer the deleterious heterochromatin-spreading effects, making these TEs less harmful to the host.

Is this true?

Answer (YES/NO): NO